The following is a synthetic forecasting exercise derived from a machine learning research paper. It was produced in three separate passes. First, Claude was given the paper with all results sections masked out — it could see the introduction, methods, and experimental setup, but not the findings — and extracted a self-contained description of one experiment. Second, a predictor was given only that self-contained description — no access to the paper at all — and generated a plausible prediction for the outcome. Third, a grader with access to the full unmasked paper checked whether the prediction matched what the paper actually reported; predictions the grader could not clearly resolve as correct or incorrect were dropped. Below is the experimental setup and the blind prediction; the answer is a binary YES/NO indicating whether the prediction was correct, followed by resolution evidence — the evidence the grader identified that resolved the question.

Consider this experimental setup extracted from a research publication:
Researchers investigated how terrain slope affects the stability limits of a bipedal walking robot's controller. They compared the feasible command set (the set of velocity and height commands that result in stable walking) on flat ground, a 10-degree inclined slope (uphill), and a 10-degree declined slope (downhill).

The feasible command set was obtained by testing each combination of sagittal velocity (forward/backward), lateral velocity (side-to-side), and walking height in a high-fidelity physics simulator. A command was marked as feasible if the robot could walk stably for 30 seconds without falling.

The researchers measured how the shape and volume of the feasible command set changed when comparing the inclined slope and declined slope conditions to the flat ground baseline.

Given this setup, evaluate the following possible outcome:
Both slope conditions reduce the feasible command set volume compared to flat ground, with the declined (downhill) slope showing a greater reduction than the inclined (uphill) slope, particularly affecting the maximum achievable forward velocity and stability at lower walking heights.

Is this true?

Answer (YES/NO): NO